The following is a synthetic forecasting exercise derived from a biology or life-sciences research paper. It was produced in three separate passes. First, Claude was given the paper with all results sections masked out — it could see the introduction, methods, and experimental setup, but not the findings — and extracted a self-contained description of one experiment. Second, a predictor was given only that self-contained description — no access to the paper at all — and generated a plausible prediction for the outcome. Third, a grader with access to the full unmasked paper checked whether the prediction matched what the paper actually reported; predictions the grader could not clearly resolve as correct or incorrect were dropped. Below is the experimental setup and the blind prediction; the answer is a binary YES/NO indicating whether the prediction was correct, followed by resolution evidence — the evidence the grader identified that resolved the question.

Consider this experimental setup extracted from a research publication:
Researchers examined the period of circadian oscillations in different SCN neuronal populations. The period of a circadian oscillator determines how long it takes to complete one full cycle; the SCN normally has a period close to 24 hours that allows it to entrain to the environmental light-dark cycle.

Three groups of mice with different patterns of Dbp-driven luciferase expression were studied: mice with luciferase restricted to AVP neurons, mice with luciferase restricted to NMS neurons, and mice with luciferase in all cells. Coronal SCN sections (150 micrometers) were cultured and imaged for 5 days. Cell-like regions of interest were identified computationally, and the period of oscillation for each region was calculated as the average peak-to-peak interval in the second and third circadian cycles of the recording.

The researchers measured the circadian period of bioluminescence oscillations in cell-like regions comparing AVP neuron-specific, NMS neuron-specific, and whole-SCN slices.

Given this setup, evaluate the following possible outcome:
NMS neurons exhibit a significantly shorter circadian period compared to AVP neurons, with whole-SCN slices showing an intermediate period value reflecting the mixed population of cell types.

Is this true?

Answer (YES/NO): NO